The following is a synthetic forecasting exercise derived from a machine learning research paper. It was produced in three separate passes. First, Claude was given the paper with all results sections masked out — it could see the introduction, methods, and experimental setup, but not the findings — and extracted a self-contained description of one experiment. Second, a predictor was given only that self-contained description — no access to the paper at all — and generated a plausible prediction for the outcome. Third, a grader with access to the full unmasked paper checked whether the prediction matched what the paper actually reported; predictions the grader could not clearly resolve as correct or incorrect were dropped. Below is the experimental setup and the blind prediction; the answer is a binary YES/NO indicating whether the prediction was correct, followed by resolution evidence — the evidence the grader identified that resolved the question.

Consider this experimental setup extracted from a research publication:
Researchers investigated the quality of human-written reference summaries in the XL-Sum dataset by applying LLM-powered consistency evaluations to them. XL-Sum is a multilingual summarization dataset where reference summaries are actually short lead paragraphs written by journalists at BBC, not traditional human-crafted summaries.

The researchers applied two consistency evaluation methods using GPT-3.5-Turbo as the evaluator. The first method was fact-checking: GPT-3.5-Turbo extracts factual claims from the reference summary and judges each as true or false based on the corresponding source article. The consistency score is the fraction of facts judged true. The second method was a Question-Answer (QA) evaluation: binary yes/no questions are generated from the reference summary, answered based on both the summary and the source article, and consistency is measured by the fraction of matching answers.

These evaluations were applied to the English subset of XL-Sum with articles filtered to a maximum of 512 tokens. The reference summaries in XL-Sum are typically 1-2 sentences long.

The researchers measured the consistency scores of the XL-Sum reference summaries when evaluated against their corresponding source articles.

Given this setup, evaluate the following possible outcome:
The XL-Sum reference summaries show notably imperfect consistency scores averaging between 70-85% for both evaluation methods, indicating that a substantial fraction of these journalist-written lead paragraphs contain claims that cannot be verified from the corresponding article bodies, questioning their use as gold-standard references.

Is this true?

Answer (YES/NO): NO